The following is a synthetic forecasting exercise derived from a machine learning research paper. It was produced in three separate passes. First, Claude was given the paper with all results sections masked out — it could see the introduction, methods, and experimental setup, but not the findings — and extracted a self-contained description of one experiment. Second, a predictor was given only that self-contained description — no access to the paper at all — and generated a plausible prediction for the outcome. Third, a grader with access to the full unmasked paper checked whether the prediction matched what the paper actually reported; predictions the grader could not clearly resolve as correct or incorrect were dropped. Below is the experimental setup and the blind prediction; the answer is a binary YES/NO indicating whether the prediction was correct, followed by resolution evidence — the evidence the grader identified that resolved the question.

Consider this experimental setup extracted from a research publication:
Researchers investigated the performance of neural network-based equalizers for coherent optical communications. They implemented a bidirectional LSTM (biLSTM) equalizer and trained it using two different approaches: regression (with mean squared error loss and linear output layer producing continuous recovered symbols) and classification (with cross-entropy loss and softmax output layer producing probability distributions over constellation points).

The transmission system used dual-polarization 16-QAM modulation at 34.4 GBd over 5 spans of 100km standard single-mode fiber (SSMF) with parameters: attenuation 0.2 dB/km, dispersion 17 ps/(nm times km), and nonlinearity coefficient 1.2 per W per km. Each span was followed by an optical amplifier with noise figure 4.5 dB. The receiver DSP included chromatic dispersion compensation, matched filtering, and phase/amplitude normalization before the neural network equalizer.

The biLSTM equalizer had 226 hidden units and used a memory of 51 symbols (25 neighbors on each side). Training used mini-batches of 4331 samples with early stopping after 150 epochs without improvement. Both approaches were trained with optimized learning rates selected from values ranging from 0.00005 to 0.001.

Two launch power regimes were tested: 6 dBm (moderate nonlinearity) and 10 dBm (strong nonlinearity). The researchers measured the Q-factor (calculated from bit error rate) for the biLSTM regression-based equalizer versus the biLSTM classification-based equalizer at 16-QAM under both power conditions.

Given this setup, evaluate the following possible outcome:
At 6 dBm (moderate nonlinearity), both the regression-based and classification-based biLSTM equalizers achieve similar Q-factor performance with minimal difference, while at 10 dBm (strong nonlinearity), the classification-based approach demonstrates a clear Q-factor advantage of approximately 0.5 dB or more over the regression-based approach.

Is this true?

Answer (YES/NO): NO